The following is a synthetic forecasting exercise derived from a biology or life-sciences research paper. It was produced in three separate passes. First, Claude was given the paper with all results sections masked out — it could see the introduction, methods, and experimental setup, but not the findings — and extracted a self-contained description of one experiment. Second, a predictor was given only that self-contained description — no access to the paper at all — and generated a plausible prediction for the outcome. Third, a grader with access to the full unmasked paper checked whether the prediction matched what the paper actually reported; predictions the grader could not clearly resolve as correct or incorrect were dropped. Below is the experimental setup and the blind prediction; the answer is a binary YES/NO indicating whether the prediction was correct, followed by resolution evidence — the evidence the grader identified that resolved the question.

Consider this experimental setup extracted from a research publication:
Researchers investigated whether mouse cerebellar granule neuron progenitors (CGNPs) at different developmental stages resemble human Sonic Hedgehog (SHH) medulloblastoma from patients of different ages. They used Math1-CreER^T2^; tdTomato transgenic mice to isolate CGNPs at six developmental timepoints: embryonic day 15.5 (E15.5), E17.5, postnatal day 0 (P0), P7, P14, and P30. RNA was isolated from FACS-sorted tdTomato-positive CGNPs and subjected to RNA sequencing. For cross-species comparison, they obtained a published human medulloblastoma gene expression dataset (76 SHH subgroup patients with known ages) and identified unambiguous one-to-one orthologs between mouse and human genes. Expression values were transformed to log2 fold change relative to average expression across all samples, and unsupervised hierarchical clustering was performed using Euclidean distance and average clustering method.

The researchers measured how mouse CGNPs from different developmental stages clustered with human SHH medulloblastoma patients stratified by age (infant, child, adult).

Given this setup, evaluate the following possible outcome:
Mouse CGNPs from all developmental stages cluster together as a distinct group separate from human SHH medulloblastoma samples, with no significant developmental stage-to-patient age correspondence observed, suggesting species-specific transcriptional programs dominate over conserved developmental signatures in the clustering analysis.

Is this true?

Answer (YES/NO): NO